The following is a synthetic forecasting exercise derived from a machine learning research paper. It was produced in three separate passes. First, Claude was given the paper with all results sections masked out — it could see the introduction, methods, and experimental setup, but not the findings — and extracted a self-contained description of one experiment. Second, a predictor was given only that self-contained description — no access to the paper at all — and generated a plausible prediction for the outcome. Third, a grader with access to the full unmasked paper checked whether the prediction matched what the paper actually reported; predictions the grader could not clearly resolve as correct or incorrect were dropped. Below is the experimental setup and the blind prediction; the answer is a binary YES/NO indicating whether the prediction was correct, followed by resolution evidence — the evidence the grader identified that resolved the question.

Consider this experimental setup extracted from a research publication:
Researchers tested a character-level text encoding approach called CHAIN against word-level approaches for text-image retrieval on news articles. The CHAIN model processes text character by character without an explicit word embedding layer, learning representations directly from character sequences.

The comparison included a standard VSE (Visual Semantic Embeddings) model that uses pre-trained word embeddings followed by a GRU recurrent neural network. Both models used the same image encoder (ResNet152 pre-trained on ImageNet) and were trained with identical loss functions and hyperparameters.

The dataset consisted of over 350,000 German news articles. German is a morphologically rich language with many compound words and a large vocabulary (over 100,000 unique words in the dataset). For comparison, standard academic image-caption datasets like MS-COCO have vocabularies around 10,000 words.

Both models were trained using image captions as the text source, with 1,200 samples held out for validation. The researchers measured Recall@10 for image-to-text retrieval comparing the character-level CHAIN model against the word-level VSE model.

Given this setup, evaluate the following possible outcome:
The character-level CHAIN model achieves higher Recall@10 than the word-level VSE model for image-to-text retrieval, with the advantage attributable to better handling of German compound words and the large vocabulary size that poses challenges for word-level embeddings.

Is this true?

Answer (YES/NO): NO